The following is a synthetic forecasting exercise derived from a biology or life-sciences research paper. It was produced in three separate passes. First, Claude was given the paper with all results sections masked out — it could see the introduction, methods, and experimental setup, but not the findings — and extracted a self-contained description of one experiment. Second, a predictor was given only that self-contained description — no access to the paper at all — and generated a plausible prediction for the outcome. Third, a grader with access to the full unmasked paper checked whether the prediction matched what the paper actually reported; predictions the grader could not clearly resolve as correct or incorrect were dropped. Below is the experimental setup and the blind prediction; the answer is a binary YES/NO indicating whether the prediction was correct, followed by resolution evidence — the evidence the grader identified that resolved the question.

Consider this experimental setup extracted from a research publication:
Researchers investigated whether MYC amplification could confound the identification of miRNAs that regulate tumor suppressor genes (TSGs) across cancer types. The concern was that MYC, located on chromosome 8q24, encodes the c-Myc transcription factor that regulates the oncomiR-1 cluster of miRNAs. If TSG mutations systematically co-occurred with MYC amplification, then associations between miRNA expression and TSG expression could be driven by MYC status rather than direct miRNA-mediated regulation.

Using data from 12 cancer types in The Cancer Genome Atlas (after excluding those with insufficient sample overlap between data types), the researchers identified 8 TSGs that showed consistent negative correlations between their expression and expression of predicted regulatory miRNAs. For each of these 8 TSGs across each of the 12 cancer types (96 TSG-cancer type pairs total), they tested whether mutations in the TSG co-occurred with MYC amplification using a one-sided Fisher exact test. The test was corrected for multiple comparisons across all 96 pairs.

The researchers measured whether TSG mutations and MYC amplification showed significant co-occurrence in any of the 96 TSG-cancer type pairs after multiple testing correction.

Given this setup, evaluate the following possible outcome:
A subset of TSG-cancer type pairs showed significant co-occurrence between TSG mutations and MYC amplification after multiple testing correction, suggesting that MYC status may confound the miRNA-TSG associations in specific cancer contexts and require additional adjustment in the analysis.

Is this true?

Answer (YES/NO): NO